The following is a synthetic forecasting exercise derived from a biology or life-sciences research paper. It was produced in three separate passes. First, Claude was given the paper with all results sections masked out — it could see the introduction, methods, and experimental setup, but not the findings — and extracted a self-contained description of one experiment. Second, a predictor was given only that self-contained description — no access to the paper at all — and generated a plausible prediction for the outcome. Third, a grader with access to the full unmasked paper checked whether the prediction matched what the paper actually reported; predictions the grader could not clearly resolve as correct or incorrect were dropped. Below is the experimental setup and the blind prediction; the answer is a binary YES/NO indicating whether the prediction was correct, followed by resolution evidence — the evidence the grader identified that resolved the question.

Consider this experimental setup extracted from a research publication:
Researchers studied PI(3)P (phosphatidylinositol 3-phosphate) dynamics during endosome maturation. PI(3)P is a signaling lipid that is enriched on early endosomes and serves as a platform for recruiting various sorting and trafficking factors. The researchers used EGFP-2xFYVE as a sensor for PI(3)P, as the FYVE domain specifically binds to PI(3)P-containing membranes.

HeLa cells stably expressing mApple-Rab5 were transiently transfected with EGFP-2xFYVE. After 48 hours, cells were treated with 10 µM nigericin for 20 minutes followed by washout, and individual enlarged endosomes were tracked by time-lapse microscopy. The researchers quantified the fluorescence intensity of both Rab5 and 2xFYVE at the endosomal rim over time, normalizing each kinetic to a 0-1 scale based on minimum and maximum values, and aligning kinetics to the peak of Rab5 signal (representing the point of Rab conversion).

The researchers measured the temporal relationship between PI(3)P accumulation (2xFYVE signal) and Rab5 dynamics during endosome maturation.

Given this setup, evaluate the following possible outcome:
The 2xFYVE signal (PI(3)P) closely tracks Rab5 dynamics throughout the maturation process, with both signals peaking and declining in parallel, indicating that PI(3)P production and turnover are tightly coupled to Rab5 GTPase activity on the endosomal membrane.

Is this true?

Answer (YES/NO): NO